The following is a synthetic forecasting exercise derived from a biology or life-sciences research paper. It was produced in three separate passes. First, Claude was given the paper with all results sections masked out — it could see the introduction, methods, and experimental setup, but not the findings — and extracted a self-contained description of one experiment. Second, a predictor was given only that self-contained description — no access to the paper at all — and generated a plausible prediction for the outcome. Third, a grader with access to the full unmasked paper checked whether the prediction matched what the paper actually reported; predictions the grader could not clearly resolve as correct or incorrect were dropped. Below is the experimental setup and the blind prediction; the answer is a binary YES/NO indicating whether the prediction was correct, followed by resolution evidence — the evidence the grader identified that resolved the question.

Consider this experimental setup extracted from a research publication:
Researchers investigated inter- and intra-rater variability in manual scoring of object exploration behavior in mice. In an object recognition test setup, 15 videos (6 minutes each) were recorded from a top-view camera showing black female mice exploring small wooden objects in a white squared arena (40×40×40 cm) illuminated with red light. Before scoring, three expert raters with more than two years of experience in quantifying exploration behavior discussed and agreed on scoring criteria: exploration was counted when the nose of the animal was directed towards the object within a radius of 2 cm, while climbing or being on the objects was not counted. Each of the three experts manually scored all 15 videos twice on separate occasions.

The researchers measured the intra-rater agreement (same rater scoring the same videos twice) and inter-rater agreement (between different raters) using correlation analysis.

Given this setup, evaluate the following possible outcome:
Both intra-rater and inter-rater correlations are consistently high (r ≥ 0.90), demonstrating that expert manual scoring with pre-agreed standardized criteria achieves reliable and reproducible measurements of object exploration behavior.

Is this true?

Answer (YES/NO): YES